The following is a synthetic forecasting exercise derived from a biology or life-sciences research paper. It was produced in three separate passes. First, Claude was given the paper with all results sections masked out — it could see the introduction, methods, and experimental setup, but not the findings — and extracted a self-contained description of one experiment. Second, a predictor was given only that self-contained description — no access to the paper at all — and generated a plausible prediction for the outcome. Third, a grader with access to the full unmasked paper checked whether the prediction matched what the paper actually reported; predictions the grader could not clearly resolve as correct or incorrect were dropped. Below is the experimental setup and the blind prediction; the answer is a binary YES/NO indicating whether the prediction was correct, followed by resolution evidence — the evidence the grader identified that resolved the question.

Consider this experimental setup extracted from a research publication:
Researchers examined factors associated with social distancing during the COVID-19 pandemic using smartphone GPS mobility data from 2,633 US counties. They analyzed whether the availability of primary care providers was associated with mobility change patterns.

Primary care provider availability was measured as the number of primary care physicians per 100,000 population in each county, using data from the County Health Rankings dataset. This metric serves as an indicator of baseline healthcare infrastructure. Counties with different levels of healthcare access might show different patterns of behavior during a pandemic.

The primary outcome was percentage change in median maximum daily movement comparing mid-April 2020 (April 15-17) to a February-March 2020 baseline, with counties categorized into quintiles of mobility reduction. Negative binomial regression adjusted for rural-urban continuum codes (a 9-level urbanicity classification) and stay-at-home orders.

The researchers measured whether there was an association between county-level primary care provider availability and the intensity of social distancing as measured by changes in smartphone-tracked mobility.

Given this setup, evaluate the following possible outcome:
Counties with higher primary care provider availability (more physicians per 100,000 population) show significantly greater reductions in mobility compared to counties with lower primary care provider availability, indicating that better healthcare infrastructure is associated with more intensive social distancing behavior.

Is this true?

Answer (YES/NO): YES